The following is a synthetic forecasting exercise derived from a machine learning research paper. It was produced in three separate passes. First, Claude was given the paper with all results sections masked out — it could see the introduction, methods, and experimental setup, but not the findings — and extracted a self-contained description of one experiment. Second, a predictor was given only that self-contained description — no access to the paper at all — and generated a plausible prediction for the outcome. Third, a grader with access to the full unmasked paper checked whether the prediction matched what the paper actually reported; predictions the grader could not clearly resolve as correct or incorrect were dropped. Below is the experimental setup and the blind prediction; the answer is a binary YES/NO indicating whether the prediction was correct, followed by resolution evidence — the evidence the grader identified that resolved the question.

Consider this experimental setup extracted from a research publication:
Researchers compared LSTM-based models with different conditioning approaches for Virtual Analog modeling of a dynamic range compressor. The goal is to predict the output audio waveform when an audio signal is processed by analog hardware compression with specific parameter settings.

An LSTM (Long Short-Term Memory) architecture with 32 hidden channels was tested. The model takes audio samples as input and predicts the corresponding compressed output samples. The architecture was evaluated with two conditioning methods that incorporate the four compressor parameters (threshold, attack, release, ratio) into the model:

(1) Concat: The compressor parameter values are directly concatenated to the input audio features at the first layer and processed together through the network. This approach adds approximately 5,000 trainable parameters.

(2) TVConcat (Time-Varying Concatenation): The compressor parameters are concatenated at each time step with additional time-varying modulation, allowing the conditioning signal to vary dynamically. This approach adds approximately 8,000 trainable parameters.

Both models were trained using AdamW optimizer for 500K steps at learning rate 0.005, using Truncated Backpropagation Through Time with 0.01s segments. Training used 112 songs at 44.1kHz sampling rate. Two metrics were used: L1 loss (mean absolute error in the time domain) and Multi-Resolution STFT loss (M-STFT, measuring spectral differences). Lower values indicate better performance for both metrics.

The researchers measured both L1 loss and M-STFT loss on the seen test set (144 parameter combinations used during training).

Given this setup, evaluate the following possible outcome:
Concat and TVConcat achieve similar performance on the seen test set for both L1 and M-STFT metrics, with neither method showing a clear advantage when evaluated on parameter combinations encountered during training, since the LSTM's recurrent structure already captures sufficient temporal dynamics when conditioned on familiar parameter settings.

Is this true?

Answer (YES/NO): NO